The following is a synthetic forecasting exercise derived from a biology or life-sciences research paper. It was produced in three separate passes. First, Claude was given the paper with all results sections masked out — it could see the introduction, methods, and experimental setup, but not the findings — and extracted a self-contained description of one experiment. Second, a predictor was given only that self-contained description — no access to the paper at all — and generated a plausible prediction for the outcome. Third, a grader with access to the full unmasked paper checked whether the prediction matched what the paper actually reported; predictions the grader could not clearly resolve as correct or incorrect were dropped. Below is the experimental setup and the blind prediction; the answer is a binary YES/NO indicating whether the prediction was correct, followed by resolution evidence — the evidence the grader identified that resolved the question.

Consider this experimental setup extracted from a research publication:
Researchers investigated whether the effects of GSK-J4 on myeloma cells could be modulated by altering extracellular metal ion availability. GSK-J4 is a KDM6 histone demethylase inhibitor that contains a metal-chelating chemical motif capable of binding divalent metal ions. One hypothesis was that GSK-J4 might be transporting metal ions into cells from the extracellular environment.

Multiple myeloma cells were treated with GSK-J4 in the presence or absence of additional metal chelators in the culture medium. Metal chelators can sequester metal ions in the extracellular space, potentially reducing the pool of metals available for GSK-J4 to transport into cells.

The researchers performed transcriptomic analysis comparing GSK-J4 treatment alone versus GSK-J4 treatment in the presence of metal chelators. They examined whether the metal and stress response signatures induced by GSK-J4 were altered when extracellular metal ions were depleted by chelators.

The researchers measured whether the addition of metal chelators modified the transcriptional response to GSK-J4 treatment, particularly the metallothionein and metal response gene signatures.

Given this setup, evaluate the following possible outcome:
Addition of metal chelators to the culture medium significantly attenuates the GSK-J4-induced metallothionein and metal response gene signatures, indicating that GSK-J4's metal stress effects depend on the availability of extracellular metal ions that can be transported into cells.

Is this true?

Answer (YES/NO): YES